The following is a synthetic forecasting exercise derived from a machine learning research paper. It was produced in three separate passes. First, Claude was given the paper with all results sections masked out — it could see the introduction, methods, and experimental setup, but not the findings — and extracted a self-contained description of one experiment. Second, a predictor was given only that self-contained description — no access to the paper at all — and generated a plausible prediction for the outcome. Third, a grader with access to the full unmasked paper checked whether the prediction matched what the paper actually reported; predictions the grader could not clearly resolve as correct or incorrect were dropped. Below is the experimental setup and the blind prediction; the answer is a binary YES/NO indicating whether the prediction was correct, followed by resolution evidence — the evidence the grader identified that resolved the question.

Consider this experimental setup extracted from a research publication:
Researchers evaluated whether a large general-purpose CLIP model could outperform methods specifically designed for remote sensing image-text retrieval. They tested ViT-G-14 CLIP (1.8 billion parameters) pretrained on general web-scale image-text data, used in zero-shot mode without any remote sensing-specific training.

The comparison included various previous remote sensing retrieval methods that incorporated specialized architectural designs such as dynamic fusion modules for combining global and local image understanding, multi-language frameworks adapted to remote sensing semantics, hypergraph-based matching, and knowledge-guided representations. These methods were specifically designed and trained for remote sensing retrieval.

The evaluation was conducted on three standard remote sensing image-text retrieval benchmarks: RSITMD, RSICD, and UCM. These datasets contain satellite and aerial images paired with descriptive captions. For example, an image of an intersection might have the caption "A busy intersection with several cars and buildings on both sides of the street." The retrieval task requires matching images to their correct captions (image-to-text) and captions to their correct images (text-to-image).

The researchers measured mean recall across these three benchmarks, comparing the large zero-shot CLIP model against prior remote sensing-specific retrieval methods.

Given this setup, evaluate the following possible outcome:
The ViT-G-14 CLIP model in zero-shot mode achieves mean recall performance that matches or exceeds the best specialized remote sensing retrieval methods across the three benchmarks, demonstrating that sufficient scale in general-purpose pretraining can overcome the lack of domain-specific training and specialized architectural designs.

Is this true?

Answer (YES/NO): NO